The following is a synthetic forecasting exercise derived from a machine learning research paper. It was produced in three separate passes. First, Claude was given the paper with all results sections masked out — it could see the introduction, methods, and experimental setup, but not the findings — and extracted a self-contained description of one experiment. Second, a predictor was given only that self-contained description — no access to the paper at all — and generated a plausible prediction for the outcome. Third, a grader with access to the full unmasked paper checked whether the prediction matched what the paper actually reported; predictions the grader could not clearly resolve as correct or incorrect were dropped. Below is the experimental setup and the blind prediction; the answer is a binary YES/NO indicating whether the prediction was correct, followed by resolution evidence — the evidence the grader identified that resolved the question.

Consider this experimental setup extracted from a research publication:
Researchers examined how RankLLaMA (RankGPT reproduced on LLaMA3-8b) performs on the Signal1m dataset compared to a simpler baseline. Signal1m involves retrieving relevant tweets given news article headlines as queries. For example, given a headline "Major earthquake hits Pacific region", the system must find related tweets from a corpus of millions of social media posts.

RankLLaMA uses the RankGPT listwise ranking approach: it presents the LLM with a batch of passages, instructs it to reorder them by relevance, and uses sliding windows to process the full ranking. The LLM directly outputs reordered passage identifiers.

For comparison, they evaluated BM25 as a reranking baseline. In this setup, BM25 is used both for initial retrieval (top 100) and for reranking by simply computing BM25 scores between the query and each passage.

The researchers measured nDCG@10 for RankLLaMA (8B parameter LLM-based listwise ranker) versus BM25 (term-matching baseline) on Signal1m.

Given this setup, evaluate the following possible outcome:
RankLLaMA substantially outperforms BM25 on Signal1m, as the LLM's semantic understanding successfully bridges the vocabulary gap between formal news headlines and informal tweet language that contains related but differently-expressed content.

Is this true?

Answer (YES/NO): NO